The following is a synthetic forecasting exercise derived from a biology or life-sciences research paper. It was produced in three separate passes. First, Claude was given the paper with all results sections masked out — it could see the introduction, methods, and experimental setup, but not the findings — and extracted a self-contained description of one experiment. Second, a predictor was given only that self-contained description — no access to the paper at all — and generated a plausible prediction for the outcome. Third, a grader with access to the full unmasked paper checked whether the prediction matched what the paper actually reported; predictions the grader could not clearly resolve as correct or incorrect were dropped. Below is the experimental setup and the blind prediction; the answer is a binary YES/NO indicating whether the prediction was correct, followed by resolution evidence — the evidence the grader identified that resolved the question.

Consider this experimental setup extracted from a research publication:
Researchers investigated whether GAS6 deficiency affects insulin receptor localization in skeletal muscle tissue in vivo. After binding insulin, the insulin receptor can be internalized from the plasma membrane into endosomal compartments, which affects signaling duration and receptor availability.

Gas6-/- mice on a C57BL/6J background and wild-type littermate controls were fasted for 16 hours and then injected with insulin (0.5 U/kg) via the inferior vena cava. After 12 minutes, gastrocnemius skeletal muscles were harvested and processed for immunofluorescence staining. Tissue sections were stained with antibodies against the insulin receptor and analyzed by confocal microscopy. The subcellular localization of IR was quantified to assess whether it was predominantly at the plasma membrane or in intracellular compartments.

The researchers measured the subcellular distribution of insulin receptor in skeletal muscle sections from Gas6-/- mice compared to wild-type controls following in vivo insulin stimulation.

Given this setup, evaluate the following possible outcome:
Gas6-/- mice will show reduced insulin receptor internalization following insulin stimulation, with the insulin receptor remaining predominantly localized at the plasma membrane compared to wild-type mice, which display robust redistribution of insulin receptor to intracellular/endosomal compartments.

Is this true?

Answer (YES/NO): YES